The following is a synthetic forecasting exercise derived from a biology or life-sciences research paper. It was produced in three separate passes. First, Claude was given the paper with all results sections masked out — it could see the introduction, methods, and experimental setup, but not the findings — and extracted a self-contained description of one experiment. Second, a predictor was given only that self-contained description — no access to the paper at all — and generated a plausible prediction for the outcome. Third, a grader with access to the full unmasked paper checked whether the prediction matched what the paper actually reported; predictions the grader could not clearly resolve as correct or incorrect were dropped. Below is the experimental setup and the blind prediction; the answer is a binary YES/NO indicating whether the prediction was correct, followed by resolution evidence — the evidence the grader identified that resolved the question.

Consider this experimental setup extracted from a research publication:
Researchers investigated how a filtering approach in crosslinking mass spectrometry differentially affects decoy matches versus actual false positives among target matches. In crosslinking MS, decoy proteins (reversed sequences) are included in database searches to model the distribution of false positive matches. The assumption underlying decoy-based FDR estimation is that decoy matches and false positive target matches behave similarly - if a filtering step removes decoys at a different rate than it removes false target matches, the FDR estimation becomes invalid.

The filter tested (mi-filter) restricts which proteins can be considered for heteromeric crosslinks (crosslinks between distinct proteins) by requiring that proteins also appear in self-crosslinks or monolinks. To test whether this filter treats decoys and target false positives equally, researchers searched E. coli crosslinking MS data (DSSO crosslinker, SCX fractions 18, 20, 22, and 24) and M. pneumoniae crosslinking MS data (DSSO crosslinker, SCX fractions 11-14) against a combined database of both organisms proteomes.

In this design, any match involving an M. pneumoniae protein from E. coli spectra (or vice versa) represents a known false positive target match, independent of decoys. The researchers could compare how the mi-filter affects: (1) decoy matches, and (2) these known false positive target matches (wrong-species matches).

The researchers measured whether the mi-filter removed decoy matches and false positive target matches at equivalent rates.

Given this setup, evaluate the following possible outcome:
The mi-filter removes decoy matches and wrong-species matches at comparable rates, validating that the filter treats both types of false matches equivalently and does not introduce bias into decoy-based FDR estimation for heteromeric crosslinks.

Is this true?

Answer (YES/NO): NO